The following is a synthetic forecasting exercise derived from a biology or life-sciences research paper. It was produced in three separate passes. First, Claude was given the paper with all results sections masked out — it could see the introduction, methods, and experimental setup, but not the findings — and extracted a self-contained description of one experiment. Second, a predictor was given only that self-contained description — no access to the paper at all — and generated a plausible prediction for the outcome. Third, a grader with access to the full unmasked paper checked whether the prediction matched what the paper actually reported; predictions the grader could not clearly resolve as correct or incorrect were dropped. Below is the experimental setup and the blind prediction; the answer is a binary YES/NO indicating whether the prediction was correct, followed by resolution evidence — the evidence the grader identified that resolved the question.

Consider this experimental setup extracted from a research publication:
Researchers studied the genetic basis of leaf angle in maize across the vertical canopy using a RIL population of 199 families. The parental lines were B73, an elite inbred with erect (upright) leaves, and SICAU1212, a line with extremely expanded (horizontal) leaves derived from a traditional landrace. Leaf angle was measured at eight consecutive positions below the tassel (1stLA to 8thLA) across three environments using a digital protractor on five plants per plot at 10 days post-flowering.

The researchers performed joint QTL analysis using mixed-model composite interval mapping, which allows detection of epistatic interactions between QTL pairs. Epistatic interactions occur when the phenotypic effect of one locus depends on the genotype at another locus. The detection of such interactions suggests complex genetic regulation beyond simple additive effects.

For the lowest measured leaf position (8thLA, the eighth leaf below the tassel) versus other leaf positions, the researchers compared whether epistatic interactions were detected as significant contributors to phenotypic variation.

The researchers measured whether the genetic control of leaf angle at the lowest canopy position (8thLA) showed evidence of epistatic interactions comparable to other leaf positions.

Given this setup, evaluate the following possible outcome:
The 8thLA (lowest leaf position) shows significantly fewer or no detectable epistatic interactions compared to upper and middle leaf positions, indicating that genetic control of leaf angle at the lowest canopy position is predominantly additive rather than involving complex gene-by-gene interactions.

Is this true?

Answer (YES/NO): YES